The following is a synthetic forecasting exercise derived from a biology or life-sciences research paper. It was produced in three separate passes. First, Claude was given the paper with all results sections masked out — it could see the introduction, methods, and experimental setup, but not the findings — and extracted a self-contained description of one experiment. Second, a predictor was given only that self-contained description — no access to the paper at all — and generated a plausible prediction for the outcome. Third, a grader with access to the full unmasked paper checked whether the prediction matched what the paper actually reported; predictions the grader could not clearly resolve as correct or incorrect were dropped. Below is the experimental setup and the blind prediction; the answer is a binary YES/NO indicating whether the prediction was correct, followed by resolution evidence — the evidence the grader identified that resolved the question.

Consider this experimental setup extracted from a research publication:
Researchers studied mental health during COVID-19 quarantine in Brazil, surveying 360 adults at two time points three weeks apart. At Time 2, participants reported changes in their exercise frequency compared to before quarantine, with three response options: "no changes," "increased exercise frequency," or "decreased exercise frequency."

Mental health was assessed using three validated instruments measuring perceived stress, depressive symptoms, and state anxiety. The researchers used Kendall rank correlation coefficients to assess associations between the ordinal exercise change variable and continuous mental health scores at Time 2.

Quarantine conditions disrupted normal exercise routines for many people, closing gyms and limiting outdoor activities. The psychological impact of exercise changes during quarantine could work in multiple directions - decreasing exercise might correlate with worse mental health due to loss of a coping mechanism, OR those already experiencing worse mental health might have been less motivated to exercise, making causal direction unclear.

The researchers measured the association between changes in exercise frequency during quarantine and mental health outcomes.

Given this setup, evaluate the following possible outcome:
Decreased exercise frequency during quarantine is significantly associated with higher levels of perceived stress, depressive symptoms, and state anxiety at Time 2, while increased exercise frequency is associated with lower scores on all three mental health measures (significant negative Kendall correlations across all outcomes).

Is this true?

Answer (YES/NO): NO